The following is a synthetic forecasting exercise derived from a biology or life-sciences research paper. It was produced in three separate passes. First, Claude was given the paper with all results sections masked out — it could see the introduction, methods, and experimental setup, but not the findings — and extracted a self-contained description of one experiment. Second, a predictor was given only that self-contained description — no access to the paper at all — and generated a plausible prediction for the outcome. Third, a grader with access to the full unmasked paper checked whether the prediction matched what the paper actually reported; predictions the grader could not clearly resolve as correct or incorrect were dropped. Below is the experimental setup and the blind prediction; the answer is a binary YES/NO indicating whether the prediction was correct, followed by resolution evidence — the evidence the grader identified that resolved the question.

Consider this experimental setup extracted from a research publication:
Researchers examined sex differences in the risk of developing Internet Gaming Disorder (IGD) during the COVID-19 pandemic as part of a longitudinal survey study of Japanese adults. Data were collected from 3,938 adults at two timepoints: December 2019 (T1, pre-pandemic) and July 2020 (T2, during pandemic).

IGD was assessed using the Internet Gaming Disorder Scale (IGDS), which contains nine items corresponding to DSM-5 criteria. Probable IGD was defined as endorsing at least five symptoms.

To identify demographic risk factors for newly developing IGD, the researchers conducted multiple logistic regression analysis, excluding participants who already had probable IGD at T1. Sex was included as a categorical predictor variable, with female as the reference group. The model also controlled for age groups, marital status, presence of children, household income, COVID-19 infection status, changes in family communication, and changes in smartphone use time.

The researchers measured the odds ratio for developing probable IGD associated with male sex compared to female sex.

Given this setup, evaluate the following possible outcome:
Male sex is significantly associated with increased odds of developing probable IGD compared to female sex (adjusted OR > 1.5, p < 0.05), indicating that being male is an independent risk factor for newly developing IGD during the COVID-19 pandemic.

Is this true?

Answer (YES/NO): YES